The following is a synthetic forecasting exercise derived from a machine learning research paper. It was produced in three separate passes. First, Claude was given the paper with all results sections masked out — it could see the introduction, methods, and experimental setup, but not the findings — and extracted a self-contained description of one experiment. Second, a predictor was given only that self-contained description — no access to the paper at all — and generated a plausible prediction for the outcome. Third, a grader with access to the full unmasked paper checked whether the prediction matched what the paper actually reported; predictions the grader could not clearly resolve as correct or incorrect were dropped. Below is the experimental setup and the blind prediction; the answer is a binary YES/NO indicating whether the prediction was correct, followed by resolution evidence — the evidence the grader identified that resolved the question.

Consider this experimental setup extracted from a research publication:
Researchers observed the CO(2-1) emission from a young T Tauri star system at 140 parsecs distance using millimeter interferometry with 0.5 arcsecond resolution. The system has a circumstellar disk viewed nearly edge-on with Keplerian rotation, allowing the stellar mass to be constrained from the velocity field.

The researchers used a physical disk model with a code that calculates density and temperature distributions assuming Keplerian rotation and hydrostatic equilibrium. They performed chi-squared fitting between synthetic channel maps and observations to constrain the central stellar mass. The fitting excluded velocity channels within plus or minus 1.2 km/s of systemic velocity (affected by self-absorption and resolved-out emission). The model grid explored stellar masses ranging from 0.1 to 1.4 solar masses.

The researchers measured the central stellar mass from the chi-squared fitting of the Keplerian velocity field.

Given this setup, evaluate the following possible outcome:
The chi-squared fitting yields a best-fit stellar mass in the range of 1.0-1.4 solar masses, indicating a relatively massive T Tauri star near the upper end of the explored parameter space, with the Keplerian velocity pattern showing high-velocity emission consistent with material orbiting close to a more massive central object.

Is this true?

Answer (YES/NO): NO